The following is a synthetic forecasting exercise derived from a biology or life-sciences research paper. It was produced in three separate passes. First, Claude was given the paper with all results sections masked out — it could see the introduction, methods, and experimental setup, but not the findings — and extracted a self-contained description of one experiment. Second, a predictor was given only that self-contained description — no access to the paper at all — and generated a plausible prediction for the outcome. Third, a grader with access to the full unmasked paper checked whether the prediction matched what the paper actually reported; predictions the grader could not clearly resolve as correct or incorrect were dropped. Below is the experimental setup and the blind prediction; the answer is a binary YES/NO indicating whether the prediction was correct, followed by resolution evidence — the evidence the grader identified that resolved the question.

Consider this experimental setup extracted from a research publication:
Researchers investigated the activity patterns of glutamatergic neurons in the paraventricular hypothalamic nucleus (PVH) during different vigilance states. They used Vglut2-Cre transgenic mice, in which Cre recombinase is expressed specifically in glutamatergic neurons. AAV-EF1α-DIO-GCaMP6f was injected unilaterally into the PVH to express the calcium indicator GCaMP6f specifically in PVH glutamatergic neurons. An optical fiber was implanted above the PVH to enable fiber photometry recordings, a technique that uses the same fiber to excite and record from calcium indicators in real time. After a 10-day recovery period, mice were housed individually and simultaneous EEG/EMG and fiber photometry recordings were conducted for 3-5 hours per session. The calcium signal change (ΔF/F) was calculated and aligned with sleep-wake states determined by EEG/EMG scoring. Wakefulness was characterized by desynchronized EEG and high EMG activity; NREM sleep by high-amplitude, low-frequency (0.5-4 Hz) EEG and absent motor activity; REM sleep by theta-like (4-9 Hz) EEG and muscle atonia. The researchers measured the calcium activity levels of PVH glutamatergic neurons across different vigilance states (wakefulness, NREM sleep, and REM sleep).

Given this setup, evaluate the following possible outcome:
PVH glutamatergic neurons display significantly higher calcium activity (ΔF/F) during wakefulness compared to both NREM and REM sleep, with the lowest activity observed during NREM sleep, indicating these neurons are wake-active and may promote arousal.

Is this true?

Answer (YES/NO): NO